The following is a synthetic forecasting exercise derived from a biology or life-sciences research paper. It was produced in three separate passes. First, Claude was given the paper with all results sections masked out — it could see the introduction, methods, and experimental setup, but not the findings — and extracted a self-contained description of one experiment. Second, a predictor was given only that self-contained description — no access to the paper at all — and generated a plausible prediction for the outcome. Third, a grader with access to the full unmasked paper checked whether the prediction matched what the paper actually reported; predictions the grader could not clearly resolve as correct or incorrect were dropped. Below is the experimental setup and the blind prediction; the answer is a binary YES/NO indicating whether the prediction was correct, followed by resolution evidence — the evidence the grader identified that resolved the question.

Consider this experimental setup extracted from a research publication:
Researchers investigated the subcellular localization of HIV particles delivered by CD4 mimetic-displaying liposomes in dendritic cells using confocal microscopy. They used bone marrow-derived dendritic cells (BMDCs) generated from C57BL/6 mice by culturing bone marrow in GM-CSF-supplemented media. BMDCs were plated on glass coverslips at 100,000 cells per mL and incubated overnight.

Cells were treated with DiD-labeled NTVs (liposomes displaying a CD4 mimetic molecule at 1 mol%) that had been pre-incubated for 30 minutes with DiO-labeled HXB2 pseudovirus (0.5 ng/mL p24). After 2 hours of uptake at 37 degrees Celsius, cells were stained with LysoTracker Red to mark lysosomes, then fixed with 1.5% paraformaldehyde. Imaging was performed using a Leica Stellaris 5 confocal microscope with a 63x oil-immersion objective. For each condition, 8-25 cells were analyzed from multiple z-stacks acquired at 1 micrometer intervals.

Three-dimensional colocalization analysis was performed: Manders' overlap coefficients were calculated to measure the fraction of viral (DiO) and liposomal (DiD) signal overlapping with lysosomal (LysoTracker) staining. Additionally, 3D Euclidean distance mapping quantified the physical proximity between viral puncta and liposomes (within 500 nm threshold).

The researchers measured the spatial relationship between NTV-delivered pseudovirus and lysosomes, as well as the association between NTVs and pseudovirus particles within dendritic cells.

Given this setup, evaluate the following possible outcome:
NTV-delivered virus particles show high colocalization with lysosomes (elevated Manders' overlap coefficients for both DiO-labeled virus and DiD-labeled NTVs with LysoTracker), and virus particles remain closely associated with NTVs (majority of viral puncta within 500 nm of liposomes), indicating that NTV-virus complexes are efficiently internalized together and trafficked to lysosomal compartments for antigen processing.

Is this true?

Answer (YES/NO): YES